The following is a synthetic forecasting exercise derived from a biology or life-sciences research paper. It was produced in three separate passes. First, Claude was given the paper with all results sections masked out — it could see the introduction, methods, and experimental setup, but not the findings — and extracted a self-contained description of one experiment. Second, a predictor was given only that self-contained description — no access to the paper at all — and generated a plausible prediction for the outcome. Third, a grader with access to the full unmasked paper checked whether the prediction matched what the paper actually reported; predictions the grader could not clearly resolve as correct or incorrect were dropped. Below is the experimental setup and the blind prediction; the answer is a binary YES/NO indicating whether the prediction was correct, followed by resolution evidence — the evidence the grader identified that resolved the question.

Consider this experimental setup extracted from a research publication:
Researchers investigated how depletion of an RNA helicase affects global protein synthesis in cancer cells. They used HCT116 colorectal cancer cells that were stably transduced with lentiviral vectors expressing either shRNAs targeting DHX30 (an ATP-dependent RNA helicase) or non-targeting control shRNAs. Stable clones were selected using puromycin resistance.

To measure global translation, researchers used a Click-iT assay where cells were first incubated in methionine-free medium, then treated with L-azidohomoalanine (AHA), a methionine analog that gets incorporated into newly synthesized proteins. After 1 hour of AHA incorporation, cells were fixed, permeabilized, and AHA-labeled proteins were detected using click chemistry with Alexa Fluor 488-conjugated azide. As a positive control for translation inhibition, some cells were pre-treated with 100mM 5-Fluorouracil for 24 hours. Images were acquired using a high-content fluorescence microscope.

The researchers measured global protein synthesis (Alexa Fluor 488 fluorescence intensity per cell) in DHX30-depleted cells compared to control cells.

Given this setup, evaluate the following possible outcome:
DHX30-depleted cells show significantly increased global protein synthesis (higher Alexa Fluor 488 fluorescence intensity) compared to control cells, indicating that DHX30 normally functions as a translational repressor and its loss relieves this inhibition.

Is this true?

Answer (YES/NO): YES